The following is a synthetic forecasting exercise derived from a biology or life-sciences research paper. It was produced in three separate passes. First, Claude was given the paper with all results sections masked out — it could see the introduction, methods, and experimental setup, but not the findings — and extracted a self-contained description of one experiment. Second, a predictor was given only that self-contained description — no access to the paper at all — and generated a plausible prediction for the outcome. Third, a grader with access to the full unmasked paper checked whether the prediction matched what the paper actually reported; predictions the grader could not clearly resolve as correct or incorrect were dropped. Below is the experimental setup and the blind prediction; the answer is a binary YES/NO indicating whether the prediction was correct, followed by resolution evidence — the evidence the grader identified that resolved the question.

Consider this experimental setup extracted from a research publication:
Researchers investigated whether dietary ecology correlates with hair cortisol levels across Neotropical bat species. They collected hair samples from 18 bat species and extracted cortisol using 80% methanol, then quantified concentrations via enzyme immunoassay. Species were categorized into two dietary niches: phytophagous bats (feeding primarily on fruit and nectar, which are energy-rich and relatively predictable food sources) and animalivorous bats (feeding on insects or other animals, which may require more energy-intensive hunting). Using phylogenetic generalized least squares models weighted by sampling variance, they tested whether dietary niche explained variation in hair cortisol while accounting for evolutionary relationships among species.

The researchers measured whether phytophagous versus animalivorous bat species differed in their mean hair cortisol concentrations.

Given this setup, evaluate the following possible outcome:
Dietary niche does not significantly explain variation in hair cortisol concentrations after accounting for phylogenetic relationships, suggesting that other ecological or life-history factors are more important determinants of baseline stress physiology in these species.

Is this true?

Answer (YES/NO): YES